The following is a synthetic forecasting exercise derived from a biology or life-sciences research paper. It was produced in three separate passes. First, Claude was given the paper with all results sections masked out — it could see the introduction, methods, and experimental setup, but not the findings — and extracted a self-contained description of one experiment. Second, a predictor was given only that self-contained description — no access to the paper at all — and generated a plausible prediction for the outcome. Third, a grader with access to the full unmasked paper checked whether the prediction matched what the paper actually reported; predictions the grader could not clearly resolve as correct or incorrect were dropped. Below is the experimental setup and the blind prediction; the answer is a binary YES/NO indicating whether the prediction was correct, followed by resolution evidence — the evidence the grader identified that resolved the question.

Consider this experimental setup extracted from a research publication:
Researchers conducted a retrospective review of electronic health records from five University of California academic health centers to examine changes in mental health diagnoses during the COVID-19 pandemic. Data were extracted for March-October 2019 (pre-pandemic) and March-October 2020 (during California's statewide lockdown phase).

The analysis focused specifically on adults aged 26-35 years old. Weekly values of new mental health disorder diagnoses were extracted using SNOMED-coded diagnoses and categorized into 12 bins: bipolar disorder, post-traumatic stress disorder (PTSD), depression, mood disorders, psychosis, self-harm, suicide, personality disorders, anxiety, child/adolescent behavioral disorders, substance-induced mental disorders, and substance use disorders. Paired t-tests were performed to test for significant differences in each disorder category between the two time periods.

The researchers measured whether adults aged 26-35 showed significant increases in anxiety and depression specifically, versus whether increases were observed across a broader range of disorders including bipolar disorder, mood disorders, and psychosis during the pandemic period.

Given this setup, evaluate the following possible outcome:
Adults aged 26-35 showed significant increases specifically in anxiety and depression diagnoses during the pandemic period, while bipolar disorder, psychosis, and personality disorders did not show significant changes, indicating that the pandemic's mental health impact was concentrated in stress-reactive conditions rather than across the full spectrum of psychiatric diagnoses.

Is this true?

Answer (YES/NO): NO